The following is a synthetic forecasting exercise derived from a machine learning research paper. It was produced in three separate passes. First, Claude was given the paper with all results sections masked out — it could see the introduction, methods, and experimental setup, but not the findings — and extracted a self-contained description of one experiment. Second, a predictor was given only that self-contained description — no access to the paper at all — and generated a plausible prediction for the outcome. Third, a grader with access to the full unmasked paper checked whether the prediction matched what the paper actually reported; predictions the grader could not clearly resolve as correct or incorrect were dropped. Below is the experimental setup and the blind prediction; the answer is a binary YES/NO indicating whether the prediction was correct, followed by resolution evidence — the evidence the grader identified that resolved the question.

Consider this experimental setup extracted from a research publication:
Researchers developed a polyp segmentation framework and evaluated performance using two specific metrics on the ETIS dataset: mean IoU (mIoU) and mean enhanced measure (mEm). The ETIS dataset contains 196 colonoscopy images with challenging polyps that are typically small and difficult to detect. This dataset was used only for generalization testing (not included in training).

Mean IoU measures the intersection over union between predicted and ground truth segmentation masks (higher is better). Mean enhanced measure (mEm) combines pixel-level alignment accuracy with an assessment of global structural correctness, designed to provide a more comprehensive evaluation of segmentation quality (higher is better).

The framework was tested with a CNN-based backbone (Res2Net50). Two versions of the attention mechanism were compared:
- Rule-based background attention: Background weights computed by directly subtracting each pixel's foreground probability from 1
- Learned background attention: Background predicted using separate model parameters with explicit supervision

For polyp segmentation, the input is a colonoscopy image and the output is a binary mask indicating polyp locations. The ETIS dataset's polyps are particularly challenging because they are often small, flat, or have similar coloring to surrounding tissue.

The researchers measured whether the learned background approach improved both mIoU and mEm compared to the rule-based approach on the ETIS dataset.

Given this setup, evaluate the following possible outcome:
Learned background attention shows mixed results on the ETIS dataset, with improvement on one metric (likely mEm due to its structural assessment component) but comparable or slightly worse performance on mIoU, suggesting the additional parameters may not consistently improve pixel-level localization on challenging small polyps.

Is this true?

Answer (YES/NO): NO